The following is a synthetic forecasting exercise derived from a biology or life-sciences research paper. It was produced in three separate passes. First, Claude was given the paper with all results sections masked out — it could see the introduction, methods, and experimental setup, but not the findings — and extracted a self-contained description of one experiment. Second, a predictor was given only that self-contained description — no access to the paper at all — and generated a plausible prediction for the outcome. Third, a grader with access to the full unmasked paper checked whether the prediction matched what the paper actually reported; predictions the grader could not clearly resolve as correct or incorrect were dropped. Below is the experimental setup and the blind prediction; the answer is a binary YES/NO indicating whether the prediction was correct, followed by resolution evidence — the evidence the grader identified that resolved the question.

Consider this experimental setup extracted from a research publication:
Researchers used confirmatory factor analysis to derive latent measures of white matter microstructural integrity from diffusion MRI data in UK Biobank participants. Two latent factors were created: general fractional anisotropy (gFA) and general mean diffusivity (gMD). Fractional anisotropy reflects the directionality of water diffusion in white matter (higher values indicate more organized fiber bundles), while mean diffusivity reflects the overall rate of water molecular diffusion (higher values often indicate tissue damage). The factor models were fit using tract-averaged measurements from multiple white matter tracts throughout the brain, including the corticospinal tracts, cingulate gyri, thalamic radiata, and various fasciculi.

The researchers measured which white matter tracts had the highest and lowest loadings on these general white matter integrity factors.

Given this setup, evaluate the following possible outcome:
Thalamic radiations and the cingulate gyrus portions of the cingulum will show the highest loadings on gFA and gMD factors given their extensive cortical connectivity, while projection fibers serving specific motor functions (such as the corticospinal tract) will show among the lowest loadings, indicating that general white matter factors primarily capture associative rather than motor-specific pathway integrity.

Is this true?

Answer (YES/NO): NO